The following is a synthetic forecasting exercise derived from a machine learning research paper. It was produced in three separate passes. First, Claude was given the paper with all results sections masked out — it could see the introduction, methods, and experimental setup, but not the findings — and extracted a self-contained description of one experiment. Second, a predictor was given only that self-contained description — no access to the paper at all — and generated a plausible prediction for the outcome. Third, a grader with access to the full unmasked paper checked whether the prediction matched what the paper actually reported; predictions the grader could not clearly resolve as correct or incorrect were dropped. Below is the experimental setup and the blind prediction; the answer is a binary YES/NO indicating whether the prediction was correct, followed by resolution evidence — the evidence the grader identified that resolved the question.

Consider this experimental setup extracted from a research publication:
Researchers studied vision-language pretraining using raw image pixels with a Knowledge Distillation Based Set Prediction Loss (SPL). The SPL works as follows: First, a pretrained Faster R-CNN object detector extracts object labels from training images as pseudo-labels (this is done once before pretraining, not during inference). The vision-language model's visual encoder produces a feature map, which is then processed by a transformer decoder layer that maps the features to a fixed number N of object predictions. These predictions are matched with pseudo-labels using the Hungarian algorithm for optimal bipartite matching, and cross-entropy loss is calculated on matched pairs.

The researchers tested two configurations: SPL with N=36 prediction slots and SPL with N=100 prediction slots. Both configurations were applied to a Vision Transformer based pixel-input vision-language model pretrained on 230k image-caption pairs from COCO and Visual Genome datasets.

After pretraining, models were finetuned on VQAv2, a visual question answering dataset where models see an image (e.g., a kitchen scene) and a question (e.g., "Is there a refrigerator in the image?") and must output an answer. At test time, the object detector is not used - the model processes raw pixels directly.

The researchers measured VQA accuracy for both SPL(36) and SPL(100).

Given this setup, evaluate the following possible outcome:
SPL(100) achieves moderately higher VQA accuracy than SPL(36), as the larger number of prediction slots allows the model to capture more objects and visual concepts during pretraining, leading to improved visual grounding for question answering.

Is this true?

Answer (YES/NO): YES